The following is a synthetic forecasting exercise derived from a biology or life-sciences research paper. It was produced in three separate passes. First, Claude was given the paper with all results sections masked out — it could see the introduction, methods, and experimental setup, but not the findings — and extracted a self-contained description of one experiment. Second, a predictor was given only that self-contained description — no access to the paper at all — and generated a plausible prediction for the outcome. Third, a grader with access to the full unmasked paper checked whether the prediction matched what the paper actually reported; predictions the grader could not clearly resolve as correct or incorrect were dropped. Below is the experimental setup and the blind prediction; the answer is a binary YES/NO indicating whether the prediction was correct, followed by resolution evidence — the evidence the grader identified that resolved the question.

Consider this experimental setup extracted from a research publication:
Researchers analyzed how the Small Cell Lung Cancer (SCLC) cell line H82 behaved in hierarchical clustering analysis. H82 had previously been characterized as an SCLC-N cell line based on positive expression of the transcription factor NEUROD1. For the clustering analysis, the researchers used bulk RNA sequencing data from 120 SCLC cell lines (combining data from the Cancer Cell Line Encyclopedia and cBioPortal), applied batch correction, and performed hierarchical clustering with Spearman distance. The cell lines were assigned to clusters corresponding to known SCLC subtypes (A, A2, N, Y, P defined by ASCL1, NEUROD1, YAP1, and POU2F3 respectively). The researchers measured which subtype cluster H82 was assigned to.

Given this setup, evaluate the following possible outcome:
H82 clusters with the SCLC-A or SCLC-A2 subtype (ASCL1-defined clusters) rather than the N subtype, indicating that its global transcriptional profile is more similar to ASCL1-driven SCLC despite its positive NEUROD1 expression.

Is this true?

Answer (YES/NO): NO